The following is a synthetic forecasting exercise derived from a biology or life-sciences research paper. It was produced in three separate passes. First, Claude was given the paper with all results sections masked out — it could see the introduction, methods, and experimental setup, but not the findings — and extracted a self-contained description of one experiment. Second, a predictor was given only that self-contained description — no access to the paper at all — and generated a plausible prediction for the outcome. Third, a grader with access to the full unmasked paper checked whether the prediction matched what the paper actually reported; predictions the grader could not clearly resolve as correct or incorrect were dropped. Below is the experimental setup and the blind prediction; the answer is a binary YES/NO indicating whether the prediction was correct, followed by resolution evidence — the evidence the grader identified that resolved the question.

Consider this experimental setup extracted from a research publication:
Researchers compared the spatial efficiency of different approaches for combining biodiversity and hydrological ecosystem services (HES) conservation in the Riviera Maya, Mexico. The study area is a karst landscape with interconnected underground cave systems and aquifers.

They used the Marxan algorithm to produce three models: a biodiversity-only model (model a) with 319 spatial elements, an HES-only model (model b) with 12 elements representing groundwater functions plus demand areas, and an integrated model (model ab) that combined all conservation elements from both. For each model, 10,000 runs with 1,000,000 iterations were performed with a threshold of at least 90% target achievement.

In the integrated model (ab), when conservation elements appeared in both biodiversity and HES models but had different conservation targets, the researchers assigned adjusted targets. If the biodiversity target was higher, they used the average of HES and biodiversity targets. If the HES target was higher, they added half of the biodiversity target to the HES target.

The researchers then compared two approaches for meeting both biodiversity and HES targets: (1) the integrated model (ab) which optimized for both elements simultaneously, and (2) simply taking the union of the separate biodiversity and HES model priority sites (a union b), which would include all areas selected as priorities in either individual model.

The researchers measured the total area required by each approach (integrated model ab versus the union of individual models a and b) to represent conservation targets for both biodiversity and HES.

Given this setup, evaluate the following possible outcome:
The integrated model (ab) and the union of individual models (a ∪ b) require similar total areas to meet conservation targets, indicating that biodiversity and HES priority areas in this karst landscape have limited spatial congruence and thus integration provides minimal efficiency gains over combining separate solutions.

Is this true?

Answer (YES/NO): NO